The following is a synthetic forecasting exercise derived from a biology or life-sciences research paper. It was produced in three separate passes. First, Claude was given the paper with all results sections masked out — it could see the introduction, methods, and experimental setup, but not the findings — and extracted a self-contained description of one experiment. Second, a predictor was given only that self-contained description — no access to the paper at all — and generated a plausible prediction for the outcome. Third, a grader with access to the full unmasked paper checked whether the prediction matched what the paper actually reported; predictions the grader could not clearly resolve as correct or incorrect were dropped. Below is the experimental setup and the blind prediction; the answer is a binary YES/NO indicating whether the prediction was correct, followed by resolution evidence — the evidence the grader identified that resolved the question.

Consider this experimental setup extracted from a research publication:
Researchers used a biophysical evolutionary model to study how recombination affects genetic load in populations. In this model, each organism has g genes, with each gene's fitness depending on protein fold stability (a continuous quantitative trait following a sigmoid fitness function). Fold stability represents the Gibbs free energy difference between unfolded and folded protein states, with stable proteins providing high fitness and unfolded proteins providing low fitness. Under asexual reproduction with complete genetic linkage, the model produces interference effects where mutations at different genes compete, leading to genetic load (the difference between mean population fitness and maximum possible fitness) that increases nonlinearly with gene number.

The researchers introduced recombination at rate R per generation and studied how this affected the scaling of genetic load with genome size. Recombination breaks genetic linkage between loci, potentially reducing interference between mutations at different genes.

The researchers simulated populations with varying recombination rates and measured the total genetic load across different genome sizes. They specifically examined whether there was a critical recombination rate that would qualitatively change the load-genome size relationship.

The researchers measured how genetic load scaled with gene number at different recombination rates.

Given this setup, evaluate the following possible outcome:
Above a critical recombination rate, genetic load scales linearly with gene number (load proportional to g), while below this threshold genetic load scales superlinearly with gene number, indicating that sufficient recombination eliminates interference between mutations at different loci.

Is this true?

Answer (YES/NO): YES